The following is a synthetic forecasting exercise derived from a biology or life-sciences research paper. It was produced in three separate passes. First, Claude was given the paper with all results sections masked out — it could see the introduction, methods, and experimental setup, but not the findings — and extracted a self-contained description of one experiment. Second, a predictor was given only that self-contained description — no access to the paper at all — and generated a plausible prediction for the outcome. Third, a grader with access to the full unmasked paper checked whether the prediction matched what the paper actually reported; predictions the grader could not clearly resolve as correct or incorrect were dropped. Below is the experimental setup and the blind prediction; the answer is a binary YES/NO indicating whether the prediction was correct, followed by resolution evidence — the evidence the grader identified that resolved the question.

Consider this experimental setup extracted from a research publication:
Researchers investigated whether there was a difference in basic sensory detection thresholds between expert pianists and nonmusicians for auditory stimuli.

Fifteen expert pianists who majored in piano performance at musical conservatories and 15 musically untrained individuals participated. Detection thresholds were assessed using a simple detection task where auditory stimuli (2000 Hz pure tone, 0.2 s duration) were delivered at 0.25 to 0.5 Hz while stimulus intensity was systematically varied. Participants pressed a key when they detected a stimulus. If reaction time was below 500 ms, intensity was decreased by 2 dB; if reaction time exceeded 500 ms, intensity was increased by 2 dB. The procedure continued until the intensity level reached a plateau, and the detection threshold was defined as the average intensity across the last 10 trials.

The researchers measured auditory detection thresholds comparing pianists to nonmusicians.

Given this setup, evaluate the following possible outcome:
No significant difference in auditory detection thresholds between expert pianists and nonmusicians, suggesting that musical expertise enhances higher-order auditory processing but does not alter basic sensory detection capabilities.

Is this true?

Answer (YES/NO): YES